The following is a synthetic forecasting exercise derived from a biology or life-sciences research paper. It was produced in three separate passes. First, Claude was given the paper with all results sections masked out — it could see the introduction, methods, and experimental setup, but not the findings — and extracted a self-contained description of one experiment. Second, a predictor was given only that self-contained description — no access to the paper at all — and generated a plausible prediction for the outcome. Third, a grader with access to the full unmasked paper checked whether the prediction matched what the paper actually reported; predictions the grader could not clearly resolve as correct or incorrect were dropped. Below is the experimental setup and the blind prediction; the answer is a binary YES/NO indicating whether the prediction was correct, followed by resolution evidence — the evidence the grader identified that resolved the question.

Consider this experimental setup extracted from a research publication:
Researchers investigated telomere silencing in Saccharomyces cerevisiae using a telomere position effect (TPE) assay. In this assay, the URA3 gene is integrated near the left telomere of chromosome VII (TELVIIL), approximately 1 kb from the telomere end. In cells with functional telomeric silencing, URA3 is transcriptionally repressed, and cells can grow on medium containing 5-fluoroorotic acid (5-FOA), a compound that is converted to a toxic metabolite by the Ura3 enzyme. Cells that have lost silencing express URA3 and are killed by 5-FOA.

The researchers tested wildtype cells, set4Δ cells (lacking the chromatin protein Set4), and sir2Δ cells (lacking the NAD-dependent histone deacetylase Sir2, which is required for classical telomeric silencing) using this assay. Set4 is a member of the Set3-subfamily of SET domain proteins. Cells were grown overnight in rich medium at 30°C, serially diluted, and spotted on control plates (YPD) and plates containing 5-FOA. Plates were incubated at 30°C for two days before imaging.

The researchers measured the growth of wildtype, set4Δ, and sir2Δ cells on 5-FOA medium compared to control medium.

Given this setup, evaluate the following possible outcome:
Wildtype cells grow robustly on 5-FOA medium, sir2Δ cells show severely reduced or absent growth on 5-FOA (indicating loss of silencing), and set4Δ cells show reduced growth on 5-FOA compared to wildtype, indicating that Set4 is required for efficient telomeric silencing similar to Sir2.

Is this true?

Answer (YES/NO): NO